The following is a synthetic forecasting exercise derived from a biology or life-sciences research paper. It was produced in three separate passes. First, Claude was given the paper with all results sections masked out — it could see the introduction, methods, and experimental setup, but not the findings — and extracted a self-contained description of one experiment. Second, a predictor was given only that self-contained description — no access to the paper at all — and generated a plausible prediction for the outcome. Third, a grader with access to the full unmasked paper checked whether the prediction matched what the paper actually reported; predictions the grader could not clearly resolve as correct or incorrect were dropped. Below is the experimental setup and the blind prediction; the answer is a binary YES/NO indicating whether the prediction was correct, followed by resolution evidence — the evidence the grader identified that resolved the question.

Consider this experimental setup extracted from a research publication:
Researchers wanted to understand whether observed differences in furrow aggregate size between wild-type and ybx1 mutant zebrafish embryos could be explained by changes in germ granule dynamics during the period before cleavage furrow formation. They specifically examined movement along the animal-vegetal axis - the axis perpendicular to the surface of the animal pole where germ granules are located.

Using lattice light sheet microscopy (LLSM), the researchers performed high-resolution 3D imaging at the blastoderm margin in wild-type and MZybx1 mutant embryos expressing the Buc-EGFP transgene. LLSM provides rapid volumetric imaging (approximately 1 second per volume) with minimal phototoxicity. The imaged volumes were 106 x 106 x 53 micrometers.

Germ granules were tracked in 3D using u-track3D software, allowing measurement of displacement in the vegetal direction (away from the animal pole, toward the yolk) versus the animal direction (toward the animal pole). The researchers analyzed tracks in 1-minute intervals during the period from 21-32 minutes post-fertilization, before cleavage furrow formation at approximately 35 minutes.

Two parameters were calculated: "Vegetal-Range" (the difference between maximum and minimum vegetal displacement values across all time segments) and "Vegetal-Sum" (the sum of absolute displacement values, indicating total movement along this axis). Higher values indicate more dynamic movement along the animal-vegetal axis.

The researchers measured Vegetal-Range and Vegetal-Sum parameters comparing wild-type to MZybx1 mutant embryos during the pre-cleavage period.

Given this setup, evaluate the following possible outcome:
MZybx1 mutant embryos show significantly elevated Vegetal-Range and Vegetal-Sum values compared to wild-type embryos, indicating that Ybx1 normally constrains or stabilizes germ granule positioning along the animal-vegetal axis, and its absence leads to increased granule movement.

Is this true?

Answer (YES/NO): NO